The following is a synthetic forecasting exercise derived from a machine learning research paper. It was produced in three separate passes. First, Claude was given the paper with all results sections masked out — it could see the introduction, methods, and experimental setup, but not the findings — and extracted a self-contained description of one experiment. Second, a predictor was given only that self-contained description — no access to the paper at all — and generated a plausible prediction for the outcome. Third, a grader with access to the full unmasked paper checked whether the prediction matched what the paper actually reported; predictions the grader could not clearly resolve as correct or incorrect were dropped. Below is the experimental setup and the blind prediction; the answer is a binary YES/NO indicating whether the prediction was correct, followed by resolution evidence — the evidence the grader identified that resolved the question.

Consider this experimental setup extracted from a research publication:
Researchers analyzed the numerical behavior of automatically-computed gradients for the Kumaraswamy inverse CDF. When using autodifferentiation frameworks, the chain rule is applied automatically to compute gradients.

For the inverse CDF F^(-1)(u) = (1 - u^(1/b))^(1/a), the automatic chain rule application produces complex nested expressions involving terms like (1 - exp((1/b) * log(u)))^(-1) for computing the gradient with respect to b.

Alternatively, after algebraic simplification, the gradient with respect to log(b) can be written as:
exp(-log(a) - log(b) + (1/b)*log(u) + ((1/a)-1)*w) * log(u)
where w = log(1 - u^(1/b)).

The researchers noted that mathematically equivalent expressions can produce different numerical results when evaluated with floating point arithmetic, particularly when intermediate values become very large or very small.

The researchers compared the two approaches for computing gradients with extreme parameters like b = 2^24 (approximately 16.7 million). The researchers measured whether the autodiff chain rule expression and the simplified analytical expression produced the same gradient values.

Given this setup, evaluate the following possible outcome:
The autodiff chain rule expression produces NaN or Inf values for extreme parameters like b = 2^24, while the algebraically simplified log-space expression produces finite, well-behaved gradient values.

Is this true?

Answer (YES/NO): YES